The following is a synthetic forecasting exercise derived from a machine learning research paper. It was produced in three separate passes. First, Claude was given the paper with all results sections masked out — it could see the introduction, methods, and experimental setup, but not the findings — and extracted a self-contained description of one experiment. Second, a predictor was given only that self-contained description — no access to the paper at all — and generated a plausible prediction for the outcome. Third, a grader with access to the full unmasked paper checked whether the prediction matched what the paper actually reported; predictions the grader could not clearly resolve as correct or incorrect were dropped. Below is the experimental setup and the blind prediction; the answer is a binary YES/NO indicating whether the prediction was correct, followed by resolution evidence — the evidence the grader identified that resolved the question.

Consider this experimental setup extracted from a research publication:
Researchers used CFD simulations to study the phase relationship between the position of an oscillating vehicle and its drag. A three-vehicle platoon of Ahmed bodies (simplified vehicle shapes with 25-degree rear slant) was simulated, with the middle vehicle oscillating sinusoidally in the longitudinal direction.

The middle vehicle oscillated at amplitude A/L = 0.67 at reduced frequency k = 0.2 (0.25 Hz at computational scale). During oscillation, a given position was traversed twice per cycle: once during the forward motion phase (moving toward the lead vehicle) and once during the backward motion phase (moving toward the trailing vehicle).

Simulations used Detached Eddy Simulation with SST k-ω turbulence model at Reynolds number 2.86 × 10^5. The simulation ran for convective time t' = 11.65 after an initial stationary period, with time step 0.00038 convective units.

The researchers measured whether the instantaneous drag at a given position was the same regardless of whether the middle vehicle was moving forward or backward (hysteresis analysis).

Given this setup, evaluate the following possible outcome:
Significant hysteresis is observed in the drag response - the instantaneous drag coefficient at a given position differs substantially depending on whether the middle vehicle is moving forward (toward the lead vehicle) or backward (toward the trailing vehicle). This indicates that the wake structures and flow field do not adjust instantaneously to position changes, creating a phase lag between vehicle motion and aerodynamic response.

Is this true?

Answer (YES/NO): YES